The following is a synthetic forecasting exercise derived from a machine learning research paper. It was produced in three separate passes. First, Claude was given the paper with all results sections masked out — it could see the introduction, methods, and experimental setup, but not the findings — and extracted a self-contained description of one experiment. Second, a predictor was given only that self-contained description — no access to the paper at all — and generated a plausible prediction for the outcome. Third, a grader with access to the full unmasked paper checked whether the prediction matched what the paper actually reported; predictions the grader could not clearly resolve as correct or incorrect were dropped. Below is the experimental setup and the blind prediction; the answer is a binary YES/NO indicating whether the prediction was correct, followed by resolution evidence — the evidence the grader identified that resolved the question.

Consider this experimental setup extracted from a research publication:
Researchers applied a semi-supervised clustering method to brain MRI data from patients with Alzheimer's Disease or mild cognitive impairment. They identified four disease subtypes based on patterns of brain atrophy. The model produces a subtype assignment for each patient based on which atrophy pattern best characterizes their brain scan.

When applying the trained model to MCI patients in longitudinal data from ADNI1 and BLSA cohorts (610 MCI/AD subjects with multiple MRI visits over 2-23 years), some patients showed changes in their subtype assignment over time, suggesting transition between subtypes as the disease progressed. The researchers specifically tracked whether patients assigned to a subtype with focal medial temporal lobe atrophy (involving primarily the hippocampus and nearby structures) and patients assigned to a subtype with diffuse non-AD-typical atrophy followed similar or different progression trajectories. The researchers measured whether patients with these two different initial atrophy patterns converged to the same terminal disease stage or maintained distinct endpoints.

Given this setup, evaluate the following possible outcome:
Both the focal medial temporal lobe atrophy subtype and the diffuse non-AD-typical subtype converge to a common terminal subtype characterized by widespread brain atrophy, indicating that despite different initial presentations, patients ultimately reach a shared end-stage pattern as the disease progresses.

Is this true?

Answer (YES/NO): YES